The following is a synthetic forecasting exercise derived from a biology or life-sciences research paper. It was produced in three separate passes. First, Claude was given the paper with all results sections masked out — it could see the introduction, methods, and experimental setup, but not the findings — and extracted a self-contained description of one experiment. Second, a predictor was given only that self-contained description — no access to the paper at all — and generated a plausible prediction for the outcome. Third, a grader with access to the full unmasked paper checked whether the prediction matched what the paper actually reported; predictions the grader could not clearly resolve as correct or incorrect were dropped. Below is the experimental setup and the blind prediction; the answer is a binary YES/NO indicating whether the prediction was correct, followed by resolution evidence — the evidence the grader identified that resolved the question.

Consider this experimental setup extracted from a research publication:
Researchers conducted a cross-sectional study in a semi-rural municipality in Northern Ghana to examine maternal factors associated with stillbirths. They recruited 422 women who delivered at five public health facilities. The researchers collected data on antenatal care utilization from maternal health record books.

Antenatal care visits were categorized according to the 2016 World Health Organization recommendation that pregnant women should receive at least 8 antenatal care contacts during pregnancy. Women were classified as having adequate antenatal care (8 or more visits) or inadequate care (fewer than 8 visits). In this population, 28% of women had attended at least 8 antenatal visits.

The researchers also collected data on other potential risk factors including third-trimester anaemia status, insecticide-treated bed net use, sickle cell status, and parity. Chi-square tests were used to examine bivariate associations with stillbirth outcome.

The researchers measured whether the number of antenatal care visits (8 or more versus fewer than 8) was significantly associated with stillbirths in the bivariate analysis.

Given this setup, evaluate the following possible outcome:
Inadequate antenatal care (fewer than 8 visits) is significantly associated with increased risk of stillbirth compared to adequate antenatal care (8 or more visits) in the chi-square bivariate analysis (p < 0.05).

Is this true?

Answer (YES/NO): NO